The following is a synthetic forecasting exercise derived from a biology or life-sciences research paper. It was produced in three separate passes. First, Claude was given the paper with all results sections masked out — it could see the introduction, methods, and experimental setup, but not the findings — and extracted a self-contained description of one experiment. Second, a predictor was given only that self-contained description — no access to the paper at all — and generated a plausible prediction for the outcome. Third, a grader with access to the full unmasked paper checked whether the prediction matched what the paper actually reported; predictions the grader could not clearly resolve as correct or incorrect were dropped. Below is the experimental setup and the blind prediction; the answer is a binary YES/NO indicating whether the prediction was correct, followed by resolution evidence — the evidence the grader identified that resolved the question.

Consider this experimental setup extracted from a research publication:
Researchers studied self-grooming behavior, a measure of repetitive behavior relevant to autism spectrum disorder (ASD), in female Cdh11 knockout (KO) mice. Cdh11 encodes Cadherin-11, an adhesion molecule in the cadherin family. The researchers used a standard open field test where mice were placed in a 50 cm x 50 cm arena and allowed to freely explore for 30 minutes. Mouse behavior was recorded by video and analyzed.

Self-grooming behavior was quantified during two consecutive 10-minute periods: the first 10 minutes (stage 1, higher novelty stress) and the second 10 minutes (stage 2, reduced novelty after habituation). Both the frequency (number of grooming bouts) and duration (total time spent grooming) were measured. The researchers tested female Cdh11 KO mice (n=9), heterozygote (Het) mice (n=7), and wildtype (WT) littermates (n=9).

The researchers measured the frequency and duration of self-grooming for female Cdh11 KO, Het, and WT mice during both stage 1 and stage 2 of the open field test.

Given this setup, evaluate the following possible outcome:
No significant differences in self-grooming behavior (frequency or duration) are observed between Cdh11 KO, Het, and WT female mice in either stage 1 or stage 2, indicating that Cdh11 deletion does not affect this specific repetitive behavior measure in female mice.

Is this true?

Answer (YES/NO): NO